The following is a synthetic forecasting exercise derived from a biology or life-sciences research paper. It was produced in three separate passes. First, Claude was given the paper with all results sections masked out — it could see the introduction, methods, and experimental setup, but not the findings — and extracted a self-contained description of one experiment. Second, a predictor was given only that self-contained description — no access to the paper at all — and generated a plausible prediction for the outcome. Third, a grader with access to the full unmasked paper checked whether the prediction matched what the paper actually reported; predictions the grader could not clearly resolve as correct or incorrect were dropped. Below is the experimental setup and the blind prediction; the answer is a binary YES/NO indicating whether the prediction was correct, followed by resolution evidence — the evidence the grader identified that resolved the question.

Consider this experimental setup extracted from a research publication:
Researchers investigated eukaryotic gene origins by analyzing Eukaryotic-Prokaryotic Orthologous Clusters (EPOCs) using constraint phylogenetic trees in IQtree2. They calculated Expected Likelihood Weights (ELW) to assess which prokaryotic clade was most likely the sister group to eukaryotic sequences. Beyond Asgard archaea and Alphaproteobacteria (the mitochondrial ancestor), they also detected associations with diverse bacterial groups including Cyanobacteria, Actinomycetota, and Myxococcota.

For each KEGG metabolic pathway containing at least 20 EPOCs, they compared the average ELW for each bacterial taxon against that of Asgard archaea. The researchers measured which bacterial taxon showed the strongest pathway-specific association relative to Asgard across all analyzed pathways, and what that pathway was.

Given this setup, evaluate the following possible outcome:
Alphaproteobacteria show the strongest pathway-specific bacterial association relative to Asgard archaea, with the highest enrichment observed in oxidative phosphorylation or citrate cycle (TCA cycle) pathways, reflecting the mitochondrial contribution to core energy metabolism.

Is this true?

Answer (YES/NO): NO